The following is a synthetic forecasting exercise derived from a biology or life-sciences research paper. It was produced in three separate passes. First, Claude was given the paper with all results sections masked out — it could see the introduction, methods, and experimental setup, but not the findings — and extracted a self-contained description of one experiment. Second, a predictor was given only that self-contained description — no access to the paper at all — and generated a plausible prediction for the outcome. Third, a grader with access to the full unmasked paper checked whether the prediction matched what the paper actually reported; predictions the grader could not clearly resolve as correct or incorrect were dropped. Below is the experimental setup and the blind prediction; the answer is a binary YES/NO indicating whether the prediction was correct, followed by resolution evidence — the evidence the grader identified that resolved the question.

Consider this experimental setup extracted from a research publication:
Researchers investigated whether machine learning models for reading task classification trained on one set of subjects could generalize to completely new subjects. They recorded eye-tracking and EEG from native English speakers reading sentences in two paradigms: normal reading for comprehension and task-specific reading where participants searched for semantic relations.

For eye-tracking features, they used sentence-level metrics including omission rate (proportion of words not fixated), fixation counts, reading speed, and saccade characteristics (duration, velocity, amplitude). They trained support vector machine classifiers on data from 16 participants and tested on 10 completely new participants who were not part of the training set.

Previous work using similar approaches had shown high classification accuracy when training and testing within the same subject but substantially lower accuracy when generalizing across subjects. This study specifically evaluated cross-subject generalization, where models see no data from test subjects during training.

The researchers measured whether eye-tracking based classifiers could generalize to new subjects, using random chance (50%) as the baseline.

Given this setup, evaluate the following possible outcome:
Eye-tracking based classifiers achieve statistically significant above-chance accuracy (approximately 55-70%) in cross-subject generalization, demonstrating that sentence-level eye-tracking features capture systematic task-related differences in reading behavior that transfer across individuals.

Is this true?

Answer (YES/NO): YES